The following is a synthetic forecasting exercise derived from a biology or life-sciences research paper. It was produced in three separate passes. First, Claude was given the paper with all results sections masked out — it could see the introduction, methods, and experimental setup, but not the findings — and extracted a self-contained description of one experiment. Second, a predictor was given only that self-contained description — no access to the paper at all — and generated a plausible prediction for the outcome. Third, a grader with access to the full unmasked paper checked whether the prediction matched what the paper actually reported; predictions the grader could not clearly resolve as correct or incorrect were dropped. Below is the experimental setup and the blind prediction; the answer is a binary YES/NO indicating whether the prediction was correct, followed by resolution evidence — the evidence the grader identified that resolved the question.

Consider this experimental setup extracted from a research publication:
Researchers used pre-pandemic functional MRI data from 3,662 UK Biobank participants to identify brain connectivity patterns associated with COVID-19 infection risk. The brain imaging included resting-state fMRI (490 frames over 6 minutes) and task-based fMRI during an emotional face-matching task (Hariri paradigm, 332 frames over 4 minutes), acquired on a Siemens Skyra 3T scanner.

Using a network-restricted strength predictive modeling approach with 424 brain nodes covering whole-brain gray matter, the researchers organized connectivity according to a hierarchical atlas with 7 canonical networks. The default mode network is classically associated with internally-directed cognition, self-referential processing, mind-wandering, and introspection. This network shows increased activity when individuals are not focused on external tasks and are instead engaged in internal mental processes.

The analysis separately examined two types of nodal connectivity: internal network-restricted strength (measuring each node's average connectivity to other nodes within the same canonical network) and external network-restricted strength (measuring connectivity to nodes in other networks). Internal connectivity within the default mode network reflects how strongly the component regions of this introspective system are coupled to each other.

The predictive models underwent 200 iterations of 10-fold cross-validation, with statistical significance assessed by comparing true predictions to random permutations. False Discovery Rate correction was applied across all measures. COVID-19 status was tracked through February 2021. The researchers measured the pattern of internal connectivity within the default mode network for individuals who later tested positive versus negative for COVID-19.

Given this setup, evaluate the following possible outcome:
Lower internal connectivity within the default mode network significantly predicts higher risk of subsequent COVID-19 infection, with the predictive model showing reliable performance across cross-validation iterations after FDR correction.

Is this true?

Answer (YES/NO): NO